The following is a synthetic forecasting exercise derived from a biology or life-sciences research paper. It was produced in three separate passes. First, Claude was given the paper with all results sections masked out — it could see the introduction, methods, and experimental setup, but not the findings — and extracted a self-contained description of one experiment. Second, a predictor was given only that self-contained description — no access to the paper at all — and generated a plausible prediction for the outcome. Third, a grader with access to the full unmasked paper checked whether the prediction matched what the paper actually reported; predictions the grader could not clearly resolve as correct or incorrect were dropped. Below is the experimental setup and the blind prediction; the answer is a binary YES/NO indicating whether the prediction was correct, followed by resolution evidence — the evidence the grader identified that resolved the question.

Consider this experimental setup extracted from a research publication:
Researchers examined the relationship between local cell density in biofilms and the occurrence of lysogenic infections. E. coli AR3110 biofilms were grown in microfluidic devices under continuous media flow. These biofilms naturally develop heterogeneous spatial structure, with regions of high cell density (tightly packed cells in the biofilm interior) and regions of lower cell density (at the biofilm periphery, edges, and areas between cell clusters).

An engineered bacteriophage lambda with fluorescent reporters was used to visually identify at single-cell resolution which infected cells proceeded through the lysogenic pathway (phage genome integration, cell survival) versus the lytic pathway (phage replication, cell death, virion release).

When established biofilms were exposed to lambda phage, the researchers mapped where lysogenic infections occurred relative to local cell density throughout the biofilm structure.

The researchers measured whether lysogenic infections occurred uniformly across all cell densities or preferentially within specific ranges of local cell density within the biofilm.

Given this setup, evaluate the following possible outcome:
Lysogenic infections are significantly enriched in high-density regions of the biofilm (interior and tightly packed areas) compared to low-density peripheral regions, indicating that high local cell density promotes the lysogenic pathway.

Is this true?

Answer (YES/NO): NO